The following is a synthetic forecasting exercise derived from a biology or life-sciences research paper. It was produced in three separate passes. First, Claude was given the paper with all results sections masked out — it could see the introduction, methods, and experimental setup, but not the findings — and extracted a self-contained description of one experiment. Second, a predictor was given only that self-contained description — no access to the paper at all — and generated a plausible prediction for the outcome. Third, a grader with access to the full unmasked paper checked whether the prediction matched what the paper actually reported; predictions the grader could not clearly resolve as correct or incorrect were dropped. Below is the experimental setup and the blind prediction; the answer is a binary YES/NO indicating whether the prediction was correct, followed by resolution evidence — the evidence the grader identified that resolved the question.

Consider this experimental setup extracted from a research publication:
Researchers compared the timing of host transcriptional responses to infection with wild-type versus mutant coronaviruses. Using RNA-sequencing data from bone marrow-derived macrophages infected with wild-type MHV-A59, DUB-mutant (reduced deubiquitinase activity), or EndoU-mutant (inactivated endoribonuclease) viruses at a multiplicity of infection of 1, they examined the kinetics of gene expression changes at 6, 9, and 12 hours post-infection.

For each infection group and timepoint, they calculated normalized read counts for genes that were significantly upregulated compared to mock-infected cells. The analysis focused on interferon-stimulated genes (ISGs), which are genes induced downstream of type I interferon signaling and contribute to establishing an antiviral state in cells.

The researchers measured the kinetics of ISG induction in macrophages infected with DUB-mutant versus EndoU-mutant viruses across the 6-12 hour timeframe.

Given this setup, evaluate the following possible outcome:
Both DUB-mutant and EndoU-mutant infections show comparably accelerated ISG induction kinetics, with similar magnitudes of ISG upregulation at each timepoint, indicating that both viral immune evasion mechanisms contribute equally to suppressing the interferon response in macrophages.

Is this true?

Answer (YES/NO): NO